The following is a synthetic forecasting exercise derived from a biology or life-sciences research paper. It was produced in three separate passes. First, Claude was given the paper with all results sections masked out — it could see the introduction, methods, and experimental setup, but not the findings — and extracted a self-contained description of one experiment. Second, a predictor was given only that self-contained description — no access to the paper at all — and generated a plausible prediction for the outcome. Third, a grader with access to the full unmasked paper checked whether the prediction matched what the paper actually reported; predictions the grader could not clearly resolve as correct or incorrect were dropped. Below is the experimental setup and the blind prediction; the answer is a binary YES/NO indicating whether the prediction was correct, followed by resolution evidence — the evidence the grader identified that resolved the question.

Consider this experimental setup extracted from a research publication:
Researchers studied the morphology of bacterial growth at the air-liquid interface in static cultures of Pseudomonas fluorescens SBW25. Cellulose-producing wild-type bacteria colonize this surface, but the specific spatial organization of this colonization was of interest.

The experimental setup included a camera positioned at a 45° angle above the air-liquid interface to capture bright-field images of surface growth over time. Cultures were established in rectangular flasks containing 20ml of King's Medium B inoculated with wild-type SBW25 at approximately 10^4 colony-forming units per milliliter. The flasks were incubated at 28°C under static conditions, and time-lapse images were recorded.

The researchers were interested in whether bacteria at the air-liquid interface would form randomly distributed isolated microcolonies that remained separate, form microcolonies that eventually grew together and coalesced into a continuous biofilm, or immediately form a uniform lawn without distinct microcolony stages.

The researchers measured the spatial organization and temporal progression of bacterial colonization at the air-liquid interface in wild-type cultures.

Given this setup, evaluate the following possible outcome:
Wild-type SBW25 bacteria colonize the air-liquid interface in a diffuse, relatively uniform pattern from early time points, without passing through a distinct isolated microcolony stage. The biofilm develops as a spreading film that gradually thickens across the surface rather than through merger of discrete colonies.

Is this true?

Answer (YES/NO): NO